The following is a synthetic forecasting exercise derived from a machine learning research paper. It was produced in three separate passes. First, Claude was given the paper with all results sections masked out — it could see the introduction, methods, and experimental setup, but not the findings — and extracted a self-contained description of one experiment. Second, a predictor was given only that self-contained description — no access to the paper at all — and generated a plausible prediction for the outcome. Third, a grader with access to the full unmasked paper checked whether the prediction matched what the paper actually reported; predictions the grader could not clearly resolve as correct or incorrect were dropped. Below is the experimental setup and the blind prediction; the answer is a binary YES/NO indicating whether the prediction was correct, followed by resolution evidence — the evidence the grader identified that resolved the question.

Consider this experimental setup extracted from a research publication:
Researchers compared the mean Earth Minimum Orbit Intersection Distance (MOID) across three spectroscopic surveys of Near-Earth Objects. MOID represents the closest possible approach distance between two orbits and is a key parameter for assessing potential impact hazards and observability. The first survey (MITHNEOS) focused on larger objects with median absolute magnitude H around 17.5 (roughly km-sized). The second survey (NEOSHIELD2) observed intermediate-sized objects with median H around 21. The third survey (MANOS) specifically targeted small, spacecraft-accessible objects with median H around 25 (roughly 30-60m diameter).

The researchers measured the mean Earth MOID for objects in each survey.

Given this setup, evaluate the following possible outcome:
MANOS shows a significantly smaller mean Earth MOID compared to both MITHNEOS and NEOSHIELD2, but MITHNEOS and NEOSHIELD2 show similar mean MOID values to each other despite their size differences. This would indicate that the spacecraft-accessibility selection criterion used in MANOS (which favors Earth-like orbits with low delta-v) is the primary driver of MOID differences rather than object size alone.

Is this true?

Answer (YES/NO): NO